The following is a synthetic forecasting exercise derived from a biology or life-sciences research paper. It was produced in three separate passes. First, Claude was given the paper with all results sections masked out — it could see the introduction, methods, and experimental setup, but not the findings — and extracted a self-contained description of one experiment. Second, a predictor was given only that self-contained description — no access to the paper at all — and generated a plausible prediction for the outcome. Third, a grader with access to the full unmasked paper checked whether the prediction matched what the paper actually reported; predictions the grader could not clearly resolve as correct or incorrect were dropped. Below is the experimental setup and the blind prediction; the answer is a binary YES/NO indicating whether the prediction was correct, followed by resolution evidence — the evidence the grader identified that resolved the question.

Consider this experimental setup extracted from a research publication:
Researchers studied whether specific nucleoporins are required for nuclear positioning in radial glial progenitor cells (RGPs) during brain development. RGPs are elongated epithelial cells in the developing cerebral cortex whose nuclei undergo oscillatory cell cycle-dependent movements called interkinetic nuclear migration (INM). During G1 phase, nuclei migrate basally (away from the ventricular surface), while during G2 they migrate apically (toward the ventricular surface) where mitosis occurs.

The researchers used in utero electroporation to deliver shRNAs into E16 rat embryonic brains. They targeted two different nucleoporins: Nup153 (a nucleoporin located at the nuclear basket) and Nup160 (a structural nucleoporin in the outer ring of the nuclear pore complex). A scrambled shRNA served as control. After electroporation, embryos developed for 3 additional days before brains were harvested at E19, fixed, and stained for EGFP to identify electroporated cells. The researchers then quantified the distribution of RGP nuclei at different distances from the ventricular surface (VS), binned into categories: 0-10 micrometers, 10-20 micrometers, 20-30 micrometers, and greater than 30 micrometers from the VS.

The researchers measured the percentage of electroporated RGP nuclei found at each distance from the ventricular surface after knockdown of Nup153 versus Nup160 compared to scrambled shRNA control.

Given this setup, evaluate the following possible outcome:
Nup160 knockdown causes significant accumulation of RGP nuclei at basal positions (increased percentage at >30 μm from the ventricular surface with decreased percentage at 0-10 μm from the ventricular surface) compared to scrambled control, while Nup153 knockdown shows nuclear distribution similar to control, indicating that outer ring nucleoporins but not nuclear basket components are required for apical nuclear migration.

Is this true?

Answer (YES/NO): NO